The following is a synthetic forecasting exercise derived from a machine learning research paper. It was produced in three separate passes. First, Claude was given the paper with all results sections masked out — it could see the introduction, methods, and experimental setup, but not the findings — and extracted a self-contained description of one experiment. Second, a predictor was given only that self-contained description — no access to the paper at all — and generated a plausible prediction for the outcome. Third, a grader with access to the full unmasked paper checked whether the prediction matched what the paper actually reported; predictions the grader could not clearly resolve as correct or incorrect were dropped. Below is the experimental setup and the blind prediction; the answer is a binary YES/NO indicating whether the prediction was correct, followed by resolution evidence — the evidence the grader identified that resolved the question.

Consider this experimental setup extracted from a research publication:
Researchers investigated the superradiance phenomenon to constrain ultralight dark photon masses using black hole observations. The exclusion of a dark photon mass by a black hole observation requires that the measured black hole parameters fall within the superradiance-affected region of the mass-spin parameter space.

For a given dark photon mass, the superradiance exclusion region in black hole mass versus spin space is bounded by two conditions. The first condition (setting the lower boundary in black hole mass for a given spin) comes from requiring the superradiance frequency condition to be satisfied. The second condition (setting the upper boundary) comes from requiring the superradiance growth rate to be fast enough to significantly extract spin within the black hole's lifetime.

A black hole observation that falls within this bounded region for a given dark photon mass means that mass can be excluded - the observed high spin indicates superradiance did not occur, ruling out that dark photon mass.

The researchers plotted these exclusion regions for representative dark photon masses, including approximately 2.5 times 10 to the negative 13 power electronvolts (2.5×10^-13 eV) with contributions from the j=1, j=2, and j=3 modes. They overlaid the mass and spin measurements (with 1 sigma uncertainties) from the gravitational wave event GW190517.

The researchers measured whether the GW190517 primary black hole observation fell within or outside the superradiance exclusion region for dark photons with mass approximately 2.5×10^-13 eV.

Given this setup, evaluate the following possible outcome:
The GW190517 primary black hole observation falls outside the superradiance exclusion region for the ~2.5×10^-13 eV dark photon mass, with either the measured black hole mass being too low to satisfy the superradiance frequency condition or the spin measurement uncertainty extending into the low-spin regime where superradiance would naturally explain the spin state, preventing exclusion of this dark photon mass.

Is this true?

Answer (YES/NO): NO